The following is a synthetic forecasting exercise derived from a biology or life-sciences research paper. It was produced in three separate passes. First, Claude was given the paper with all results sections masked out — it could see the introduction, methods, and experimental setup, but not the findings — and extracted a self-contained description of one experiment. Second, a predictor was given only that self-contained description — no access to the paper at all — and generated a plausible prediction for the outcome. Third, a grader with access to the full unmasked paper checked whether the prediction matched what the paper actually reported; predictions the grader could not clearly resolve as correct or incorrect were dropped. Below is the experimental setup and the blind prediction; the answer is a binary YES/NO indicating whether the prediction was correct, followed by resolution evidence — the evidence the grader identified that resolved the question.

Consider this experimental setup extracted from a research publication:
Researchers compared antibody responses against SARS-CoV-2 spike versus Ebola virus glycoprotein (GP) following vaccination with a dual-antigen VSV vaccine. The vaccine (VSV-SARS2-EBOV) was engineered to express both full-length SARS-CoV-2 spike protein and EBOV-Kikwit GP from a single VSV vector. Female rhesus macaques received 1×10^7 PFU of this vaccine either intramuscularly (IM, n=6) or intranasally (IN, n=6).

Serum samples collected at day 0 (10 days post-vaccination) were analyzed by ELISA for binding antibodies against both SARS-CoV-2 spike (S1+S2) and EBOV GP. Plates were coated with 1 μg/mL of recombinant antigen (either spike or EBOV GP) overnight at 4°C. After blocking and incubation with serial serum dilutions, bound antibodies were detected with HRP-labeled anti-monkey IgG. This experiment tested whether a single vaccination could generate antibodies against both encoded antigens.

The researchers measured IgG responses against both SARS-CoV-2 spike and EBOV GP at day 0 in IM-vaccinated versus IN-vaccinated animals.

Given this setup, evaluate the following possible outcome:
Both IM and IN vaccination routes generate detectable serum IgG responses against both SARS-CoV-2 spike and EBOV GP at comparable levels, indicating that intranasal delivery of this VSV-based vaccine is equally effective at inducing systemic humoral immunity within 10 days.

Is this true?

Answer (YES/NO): NO